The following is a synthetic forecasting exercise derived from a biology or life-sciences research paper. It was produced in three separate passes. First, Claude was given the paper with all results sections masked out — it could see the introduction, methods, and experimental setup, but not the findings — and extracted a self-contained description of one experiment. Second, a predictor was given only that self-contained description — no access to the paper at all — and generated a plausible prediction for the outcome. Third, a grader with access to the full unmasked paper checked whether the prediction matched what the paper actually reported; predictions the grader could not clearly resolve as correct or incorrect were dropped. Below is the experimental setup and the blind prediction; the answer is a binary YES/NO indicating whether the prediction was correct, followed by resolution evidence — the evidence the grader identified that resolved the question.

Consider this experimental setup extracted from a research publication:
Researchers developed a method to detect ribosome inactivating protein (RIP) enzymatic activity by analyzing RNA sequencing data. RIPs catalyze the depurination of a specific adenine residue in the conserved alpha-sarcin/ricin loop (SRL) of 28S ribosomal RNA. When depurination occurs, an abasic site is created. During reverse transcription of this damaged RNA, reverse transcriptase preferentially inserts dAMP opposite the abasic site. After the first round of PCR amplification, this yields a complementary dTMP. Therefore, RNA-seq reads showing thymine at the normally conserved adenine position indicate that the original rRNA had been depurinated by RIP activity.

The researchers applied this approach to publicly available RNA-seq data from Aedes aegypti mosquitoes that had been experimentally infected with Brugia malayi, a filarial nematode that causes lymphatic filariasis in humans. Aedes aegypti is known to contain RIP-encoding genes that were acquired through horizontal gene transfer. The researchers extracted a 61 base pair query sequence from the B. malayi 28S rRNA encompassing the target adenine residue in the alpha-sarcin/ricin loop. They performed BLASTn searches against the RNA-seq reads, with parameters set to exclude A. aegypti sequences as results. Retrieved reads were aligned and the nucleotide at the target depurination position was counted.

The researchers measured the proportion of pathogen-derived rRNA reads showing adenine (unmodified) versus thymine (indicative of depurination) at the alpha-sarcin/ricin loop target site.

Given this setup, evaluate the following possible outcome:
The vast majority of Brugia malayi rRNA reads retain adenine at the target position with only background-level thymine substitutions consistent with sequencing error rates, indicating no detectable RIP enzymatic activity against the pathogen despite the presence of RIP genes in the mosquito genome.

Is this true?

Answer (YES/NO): NO